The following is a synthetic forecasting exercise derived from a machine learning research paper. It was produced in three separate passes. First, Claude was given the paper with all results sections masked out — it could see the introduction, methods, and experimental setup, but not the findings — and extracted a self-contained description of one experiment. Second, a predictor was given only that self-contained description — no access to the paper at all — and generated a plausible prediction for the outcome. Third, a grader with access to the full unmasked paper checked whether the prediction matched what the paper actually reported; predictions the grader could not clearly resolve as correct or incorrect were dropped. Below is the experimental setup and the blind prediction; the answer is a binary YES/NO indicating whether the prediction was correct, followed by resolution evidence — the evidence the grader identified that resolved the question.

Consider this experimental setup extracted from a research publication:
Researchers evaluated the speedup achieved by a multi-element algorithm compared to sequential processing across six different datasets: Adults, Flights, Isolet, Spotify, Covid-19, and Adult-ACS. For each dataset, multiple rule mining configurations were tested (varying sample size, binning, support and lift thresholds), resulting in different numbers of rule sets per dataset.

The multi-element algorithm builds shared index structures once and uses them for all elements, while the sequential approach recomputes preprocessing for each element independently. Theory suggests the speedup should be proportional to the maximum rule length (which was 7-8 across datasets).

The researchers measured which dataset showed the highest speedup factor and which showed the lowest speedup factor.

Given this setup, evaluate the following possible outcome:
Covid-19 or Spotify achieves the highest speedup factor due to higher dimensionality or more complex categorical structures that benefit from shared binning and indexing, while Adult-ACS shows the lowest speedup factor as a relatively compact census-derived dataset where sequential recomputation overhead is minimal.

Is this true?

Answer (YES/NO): NO